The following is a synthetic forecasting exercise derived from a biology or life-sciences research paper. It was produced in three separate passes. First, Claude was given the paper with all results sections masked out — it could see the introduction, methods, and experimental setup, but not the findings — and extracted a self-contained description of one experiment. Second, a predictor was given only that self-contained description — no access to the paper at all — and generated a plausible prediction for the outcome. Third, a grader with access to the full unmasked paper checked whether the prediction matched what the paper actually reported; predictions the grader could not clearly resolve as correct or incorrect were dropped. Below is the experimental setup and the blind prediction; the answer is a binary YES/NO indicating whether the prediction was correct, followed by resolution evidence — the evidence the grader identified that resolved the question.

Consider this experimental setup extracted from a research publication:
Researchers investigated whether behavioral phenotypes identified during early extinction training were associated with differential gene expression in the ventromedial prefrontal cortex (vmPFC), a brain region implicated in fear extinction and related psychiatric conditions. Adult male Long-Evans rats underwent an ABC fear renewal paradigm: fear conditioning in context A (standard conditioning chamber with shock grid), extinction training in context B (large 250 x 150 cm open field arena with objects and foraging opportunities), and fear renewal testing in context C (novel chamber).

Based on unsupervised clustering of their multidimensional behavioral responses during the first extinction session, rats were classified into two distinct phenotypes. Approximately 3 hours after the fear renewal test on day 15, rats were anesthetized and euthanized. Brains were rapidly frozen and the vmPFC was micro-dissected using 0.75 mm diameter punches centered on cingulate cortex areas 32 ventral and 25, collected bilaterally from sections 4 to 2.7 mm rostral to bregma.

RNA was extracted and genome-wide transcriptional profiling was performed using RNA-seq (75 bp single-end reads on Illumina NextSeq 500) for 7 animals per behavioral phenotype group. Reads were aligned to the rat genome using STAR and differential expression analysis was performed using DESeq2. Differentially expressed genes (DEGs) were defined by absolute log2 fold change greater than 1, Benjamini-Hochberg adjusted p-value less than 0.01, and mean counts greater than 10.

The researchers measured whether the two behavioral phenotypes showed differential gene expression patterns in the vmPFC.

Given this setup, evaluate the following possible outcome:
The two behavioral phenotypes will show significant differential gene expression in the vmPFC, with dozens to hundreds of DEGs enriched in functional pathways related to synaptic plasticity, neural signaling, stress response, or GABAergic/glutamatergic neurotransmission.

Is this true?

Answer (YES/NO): YES